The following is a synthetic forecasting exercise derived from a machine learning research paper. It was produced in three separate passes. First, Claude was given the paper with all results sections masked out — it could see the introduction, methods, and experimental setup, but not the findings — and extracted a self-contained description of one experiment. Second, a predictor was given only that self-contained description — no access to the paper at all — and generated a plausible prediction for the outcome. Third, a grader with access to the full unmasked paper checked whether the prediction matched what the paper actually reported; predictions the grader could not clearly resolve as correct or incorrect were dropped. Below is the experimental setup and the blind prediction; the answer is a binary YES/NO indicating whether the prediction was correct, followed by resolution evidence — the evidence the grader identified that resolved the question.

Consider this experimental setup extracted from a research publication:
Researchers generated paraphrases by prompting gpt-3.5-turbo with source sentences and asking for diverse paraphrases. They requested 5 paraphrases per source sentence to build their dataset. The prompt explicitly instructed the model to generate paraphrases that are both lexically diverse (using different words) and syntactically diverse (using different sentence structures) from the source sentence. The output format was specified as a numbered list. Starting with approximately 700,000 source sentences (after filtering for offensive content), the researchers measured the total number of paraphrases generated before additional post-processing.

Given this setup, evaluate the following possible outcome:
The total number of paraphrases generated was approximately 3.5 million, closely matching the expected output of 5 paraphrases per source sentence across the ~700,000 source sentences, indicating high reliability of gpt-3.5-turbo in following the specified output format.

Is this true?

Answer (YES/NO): YES